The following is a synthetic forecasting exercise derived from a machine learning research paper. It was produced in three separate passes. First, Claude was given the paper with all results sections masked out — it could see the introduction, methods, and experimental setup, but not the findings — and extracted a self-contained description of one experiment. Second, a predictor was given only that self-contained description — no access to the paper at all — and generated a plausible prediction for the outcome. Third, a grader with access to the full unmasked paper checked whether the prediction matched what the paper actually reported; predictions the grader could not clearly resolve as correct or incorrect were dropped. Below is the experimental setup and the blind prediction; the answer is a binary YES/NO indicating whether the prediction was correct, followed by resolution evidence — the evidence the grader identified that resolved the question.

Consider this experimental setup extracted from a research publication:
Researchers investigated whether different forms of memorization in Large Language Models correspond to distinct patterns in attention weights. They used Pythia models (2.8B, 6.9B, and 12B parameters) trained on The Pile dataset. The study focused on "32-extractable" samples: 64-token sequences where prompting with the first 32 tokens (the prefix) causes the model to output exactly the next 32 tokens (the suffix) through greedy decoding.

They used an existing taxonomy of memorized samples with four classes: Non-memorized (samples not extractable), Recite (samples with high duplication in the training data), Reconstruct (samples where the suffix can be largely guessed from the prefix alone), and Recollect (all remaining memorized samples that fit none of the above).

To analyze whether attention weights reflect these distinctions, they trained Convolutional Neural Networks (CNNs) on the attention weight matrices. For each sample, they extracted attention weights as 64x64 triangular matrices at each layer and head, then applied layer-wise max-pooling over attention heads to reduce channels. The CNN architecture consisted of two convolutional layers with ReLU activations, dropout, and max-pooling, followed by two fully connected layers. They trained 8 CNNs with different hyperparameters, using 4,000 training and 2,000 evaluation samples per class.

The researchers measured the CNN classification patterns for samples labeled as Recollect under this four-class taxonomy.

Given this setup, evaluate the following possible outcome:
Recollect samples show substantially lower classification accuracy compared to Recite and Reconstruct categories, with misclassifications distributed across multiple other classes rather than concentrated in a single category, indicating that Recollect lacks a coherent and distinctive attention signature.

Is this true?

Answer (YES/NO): YES